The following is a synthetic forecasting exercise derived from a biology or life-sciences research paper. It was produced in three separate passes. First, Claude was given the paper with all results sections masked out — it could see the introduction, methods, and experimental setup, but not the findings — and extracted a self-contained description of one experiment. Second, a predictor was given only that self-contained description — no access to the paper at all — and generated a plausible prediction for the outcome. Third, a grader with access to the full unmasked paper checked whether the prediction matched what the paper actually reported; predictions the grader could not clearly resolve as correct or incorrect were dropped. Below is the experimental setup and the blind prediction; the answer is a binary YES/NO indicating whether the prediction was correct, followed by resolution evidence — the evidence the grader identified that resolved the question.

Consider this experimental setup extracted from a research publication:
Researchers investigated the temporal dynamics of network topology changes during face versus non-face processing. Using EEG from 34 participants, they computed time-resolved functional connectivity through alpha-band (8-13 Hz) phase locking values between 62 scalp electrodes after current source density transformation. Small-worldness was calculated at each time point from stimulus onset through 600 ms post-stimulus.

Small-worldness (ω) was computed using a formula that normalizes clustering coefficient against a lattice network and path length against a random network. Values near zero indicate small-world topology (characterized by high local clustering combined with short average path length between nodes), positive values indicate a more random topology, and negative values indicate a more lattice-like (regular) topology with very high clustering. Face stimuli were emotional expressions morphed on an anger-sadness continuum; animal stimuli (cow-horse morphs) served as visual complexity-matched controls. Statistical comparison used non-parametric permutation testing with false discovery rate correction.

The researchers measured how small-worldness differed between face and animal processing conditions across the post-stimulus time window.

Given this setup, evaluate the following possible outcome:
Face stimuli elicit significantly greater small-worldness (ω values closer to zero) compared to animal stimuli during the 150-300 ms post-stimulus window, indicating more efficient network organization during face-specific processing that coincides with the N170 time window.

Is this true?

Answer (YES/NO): YES